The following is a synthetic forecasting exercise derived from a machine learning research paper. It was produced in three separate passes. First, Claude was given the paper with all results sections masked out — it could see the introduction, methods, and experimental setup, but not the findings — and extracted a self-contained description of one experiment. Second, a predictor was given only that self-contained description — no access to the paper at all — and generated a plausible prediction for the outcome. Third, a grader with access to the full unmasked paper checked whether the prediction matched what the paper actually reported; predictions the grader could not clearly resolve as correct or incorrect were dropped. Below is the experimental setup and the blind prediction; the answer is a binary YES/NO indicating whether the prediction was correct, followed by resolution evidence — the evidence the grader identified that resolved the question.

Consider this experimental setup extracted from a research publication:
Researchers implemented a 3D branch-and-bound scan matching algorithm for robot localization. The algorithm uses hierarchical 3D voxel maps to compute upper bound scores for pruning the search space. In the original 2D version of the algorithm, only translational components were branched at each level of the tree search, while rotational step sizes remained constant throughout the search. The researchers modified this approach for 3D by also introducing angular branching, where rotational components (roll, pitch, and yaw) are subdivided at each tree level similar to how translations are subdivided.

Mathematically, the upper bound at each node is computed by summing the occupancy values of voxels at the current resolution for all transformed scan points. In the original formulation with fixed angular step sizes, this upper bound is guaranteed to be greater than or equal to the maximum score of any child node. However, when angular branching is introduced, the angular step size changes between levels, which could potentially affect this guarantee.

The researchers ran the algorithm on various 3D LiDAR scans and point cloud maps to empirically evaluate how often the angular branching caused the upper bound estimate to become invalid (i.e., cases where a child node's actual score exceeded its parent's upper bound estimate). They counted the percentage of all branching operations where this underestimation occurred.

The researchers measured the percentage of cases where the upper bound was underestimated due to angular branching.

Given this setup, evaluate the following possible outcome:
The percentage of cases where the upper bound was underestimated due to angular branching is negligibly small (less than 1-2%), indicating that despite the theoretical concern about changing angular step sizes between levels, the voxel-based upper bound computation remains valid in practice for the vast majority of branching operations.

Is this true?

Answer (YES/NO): YES